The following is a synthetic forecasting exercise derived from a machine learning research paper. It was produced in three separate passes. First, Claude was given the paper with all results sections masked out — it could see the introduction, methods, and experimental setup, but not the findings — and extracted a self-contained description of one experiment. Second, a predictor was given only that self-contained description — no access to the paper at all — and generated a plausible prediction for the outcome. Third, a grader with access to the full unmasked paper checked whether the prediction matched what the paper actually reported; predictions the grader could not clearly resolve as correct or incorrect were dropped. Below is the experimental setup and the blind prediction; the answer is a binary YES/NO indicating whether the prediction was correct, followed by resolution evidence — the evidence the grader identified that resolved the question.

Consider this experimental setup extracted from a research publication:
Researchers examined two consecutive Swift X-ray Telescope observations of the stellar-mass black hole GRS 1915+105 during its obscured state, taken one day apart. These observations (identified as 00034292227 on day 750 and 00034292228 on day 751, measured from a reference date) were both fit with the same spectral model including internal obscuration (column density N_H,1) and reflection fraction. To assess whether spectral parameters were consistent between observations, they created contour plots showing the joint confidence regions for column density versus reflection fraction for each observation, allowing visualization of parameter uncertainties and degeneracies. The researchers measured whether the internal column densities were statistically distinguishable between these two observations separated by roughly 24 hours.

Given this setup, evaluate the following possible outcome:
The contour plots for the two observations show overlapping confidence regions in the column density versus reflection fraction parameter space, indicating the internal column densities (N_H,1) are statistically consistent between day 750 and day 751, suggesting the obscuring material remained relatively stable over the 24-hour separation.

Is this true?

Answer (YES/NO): NO